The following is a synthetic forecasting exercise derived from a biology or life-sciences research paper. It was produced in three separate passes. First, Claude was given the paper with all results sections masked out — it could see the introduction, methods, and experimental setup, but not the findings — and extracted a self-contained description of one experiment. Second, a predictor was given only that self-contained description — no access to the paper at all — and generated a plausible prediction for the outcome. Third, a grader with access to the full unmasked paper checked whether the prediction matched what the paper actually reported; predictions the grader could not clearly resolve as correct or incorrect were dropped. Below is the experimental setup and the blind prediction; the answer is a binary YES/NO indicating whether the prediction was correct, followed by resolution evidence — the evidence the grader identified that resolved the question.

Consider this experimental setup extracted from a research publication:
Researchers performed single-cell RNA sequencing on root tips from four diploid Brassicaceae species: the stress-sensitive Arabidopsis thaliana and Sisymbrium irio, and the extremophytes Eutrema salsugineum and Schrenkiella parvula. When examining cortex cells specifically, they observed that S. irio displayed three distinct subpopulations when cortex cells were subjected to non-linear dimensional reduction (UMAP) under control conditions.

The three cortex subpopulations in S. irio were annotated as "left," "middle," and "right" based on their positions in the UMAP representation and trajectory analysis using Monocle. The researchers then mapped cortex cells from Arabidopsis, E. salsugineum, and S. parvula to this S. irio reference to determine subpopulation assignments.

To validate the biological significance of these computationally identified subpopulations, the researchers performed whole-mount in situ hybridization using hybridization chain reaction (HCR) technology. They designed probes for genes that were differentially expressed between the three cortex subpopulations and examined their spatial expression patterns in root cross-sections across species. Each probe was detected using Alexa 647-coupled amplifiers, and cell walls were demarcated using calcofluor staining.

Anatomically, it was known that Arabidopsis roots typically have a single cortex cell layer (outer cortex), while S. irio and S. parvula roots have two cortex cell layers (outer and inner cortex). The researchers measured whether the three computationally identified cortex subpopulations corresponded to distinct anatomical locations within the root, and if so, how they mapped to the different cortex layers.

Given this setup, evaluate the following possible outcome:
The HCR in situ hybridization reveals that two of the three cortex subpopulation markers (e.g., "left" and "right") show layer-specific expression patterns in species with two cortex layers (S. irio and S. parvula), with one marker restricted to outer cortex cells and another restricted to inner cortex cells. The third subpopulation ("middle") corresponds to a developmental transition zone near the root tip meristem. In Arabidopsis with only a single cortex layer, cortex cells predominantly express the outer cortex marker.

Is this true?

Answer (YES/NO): NO